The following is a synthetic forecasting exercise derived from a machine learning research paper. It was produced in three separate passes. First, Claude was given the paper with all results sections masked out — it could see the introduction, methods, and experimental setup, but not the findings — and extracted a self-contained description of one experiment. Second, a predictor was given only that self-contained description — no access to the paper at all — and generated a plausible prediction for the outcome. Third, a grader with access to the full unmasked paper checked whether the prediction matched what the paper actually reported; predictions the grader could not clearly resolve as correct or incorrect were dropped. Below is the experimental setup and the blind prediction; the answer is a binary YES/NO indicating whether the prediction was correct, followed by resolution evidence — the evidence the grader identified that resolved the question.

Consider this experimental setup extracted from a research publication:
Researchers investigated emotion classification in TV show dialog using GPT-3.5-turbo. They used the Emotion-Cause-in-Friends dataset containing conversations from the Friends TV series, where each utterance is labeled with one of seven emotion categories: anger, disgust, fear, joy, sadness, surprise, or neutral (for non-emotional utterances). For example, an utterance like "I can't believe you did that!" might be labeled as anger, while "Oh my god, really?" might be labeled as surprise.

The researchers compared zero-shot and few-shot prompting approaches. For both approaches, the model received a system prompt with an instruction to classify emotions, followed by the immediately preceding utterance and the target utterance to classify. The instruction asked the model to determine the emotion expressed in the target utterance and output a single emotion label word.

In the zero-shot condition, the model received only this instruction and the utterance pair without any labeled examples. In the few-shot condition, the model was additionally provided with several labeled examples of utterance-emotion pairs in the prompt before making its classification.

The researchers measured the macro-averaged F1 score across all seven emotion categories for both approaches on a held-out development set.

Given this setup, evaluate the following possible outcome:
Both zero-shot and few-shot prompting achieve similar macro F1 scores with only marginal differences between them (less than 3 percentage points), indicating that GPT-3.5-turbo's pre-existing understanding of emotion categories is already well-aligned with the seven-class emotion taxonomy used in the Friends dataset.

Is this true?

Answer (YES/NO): NO